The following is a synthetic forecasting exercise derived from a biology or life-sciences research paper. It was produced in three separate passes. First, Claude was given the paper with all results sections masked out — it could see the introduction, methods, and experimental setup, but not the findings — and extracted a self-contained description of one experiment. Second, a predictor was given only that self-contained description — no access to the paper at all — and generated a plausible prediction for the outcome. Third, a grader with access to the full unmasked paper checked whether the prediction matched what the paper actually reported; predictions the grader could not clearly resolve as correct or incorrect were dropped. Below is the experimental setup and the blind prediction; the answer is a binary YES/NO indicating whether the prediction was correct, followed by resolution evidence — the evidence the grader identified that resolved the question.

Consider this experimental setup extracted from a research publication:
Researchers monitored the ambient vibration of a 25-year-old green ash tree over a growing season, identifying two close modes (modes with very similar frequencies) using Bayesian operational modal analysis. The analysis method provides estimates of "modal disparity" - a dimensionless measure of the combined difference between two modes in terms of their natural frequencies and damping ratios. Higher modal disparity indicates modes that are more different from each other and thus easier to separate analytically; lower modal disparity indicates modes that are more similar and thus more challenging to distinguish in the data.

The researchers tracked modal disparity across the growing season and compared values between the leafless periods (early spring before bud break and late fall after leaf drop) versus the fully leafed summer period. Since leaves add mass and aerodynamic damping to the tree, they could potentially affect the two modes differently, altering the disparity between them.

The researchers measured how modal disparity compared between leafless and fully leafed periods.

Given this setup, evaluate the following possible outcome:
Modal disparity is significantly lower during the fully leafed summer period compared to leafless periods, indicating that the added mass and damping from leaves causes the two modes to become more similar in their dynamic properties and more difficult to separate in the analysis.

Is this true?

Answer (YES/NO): YES